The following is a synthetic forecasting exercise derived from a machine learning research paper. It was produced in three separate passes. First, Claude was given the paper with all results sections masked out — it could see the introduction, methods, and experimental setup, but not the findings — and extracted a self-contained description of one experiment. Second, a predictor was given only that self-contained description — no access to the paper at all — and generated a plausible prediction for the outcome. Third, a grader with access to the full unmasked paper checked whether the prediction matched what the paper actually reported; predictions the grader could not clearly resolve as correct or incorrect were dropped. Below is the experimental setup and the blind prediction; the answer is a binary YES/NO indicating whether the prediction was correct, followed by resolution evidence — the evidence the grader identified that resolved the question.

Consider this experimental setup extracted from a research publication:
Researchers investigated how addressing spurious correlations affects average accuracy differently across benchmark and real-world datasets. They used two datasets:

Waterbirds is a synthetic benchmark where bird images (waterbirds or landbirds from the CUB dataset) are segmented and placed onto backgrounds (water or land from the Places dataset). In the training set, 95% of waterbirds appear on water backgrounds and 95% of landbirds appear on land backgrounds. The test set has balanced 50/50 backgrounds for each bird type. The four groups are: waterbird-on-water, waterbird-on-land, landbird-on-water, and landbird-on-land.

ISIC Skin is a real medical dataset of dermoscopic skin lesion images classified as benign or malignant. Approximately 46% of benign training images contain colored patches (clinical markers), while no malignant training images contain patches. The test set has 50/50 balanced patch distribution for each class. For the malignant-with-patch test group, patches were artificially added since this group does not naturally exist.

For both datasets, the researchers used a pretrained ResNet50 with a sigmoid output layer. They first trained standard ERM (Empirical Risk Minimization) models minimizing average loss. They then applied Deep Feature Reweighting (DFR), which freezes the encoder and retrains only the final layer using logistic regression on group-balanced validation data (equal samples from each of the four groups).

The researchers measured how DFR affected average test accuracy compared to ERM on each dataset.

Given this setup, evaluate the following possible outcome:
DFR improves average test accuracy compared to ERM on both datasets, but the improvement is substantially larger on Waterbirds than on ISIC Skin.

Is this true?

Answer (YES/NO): NO